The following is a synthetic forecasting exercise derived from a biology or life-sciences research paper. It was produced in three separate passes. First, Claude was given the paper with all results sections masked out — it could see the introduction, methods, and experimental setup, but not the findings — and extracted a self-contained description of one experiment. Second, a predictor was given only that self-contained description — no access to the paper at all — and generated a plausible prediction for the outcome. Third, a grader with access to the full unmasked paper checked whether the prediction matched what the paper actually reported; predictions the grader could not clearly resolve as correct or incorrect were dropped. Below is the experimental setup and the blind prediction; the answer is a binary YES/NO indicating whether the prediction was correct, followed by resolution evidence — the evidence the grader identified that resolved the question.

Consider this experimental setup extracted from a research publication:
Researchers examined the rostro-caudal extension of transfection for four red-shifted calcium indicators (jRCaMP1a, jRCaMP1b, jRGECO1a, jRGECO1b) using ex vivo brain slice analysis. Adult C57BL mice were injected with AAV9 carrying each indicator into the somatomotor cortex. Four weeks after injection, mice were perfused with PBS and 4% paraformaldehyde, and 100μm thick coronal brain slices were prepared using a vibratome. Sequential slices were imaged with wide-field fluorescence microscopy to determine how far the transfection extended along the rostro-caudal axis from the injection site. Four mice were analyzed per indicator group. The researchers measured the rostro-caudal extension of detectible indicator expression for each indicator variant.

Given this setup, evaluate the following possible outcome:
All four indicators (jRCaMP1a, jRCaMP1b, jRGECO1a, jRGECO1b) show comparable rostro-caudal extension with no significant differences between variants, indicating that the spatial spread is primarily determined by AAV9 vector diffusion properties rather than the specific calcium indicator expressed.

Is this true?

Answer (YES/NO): NO